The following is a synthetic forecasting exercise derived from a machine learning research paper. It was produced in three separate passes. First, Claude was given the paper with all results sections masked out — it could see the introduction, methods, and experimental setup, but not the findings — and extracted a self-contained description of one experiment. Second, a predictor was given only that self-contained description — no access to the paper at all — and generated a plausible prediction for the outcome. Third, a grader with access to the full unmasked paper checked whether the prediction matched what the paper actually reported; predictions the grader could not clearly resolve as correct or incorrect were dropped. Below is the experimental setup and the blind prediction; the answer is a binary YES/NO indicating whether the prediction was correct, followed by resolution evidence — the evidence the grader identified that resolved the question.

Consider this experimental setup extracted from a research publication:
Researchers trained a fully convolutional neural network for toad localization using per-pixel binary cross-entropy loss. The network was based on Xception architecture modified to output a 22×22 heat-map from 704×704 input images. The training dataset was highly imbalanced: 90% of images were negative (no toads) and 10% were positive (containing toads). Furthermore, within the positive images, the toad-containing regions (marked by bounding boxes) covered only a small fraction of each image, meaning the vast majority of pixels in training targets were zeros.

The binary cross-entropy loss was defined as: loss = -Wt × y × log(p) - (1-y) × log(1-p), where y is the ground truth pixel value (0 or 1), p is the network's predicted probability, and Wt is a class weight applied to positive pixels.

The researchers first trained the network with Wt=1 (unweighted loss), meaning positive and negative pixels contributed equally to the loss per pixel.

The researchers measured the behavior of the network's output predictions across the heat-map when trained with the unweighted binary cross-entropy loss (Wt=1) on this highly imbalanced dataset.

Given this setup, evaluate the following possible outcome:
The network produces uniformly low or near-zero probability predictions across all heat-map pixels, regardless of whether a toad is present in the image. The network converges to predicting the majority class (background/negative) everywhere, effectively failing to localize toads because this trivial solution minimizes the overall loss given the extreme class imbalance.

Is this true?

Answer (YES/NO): YES